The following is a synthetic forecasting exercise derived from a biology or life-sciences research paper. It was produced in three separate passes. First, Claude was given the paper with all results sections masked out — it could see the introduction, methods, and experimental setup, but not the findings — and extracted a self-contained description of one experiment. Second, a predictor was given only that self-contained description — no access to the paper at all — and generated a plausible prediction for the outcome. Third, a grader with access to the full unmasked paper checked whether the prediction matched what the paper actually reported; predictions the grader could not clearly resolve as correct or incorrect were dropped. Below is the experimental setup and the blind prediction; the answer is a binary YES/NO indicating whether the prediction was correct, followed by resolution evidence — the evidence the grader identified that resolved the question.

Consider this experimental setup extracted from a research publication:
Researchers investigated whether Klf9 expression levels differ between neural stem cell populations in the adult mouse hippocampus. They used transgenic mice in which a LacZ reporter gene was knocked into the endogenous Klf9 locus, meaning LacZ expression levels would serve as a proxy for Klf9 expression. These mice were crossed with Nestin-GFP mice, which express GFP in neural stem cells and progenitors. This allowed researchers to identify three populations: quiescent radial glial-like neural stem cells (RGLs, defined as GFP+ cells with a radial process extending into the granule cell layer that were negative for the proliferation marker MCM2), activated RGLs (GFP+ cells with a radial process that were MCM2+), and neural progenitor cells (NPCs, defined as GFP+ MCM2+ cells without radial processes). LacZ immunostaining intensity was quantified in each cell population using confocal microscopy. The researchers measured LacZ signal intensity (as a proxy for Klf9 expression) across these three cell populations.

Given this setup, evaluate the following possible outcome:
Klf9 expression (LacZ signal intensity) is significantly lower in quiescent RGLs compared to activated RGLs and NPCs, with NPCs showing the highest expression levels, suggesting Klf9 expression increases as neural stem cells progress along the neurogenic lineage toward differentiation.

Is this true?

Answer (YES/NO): NO